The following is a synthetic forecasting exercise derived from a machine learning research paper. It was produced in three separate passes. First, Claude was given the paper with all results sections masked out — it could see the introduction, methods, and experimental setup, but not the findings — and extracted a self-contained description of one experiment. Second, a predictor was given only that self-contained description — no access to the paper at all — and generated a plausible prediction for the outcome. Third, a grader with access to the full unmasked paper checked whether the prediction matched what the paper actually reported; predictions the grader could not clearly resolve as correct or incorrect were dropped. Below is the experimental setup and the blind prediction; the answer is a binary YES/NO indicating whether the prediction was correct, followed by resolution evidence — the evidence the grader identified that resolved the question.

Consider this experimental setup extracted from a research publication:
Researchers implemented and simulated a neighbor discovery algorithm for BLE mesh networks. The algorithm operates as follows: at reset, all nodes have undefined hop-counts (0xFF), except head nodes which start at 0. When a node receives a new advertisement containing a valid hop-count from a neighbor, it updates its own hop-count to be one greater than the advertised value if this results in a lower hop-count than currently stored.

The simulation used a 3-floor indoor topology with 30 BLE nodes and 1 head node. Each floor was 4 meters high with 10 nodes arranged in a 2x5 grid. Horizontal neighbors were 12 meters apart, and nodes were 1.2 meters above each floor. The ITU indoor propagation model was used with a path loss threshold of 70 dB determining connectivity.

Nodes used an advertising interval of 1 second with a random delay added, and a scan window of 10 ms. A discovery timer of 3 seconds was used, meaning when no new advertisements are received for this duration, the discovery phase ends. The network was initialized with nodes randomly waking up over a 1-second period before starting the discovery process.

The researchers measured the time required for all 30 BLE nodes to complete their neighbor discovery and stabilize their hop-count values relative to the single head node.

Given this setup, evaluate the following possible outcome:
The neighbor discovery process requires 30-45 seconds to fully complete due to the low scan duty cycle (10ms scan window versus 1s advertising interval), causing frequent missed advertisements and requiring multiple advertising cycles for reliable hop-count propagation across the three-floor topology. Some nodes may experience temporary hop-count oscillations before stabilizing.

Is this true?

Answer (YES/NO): NO